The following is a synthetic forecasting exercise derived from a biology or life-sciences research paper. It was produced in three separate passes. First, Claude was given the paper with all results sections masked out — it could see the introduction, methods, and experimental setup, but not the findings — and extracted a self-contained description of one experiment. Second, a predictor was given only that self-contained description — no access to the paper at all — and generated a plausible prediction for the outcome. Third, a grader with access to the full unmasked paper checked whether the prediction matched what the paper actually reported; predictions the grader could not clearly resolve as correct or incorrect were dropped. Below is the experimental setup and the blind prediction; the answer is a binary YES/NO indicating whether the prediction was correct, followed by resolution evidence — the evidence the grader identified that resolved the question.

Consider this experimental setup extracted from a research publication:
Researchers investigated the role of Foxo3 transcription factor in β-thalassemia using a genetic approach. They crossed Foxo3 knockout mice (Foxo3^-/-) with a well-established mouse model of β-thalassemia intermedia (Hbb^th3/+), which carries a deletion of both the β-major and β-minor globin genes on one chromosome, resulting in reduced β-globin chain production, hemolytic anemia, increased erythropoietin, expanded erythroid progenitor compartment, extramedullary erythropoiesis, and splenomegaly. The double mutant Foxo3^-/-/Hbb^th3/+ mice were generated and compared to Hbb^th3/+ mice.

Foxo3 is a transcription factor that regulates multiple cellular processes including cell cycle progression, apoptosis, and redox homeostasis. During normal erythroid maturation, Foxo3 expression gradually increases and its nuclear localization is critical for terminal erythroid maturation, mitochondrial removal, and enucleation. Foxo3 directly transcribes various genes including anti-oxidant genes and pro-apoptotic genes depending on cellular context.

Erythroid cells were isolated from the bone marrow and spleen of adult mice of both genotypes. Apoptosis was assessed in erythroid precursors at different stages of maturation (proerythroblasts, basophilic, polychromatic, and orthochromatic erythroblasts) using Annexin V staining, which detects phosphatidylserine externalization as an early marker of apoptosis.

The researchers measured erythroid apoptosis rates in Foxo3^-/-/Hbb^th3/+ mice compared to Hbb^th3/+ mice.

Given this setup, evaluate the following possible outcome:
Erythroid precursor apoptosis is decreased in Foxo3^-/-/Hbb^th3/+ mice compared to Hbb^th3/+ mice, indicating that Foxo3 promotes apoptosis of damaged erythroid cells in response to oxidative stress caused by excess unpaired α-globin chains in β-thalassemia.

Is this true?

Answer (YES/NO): NO